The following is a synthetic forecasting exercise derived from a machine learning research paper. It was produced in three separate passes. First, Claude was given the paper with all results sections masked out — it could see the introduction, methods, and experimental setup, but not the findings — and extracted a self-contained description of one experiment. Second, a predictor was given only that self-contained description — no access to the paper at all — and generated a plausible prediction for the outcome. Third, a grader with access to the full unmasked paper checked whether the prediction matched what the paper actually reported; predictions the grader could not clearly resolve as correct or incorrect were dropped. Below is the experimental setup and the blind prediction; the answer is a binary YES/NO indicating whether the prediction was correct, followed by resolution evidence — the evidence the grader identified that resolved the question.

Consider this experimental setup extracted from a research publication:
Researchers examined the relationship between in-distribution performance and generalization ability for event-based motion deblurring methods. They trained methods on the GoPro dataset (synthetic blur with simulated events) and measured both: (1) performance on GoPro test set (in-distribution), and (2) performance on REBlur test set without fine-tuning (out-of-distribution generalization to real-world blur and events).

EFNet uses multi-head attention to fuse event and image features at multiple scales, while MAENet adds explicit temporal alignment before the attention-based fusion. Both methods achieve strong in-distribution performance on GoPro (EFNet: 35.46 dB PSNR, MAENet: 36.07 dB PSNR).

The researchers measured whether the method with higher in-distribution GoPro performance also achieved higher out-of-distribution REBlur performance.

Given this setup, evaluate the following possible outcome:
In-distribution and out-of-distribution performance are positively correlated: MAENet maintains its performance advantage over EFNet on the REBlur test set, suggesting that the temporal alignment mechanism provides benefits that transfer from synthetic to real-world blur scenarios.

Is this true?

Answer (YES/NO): YES